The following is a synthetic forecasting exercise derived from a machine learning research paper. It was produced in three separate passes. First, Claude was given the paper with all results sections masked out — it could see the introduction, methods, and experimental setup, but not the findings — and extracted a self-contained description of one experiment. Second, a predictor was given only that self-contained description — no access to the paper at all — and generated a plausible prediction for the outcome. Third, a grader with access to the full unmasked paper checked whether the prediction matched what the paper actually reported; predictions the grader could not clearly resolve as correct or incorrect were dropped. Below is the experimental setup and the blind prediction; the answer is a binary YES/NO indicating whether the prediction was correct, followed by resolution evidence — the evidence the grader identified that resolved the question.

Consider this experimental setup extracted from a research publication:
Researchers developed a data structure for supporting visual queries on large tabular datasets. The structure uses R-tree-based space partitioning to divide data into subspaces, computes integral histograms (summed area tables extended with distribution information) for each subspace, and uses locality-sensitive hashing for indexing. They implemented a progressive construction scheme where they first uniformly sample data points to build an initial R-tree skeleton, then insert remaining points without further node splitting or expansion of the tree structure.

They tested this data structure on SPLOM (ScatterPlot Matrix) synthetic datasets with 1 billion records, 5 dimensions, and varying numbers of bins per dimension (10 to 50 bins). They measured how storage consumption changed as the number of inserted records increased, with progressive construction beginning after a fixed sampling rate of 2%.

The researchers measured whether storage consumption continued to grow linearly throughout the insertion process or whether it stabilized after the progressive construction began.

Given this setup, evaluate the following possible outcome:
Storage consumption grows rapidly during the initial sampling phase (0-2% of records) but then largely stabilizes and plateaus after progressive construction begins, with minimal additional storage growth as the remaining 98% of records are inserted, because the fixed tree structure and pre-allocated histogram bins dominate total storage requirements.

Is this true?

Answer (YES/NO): NO